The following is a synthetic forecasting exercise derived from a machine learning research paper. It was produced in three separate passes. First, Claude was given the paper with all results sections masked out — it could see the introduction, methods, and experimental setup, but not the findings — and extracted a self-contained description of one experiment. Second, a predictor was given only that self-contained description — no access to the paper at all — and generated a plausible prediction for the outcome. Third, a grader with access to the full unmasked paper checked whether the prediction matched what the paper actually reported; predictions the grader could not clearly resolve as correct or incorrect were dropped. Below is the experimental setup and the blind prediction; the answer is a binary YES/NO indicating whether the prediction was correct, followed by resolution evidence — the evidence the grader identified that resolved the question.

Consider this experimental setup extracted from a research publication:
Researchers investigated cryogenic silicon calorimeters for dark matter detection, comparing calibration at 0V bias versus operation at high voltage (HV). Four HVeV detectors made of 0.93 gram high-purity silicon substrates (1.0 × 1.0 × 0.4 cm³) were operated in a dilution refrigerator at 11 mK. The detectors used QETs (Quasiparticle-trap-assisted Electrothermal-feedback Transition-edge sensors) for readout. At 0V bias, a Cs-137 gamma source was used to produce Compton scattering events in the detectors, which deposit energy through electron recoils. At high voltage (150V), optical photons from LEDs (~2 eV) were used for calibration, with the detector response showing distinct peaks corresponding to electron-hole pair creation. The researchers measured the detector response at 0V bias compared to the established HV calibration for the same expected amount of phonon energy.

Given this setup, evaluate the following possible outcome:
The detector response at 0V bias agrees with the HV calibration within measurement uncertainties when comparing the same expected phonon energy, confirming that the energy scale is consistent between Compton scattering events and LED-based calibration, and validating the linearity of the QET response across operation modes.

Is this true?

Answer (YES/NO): NO